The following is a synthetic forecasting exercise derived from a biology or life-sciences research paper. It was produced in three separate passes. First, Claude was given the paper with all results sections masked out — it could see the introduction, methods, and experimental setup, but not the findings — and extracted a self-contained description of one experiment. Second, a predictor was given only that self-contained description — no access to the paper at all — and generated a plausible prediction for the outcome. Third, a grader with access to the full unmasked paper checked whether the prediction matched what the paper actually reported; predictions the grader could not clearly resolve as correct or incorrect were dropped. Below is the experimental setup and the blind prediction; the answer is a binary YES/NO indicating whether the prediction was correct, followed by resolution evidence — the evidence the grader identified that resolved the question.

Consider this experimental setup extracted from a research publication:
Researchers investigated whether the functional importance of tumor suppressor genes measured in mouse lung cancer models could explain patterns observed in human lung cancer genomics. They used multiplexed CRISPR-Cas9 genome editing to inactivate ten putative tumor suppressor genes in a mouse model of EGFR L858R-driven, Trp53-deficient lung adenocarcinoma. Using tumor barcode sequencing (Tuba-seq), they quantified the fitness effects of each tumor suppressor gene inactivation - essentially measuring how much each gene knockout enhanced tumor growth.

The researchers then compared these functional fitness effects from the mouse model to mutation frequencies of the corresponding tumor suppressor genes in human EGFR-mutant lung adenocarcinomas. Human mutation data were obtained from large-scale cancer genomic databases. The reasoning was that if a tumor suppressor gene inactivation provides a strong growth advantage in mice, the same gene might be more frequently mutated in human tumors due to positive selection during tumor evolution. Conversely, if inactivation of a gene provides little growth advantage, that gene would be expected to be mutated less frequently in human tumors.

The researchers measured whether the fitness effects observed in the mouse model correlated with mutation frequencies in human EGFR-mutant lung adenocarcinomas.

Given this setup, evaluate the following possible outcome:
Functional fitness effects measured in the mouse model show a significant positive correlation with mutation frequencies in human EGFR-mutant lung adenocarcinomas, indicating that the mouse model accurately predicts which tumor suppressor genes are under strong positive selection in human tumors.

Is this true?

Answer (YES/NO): YES